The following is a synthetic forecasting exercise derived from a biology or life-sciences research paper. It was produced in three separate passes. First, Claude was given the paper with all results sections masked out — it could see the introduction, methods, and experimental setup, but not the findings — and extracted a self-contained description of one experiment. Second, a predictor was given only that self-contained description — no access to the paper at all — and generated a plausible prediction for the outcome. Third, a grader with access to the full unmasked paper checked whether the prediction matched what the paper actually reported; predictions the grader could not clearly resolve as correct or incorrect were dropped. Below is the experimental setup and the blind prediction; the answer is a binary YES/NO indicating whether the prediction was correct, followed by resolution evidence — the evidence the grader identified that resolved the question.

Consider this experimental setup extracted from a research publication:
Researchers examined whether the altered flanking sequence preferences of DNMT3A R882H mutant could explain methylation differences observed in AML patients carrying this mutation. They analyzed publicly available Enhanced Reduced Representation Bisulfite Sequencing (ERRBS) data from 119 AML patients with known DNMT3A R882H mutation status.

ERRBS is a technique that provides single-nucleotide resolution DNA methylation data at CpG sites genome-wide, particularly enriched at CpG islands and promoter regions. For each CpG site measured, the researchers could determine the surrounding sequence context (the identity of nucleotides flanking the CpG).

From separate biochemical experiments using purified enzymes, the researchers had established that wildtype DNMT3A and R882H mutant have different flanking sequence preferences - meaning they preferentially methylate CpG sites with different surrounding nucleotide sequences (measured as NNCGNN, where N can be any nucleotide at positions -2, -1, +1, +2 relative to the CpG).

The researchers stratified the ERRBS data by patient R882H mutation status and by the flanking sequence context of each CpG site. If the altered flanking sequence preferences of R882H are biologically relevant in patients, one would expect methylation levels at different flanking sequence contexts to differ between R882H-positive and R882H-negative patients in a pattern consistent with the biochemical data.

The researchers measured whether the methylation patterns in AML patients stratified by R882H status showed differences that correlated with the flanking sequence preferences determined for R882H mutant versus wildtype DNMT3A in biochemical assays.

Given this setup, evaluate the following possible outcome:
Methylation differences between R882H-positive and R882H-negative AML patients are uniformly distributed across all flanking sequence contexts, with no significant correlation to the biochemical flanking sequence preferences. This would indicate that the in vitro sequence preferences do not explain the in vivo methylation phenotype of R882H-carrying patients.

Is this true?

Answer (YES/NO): NO